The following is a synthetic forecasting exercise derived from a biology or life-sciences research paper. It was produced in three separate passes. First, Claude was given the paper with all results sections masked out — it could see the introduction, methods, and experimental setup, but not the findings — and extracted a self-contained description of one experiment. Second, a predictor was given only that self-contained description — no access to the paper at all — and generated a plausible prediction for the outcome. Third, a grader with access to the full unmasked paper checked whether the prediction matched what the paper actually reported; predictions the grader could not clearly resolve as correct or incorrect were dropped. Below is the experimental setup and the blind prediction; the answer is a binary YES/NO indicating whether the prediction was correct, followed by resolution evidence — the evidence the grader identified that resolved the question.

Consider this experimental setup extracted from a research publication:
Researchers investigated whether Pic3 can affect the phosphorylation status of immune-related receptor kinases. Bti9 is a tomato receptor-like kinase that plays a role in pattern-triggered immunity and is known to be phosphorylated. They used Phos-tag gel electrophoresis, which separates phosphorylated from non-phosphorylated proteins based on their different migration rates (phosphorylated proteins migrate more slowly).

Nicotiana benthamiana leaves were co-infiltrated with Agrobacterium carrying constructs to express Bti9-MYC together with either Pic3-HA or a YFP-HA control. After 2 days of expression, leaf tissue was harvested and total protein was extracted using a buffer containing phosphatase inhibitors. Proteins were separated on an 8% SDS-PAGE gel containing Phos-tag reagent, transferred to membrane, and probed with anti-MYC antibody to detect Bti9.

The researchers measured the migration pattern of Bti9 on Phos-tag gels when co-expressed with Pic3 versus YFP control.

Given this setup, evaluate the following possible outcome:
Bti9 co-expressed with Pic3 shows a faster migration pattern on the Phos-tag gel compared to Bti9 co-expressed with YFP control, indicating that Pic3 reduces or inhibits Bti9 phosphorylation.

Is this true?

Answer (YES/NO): NO